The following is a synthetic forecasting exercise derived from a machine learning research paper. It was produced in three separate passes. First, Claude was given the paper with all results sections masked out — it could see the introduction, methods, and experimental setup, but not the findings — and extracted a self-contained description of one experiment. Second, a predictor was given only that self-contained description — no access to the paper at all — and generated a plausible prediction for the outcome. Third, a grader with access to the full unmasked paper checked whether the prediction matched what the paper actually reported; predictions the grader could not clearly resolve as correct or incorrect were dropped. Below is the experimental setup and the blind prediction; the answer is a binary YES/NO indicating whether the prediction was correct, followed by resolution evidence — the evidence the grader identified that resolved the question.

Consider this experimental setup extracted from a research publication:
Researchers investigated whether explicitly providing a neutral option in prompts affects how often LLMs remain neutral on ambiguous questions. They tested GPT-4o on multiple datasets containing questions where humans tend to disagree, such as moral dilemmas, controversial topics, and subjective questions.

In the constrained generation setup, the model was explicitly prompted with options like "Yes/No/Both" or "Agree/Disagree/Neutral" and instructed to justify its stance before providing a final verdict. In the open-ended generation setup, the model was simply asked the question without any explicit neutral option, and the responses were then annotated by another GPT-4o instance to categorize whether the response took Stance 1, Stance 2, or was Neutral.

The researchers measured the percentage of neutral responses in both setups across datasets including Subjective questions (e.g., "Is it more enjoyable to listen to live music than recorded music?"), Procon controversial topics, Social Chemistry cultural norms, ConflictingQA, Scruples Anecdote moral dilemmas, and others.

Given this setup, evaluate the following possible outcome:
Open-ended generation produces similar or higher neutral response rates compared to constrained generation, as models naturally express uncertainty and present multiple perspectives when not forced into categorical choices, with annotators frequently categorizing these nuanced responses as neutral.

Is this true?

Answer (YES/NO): NO